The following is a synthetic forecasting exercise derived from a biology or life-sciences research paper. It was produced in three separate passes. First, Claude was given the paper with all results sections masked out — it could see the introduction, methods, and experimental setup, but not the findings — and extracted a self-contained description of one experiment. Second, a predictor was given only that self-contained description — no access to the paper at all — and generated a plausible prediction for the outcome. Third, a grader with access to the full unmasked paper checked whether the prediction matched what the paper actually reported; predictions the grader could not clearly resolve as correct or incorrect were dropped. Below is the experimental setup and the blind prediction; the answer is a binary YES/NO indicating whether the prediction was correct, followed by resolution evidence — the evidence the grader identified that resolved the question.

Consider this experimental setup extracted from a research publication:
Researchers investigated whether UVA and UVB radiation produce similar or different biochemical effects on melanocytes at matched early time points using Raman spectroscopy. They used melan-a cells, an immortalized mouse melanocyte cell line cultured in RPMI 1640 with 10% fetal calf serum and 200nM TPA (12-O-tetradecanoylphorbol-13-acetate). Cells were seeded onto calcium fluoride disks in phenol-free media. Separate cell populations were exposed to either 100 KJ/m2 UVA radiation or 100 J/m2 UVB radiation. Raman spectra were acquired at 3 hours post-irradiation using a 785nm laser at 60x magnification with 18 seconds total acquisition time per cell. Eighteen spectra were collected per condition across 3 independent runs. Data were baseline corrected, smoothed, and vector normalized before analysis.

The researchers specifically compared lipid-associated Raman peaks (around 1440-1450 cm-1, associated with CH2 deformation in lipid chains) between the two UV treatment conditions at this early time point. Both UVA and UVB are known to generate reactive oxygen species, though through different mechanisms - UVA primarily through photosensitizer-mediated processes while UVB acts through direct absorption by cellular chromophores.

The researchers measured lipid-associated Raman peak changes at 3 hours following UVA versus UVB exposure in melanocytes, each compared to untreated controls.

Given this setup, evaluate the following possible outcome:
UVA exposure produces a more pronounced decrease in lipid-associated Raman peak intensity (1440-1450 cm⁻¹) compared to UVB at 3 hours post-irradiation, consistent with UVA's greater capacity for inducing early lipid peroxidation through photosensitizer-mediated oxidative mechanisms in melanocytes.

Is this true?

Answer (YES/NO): NO